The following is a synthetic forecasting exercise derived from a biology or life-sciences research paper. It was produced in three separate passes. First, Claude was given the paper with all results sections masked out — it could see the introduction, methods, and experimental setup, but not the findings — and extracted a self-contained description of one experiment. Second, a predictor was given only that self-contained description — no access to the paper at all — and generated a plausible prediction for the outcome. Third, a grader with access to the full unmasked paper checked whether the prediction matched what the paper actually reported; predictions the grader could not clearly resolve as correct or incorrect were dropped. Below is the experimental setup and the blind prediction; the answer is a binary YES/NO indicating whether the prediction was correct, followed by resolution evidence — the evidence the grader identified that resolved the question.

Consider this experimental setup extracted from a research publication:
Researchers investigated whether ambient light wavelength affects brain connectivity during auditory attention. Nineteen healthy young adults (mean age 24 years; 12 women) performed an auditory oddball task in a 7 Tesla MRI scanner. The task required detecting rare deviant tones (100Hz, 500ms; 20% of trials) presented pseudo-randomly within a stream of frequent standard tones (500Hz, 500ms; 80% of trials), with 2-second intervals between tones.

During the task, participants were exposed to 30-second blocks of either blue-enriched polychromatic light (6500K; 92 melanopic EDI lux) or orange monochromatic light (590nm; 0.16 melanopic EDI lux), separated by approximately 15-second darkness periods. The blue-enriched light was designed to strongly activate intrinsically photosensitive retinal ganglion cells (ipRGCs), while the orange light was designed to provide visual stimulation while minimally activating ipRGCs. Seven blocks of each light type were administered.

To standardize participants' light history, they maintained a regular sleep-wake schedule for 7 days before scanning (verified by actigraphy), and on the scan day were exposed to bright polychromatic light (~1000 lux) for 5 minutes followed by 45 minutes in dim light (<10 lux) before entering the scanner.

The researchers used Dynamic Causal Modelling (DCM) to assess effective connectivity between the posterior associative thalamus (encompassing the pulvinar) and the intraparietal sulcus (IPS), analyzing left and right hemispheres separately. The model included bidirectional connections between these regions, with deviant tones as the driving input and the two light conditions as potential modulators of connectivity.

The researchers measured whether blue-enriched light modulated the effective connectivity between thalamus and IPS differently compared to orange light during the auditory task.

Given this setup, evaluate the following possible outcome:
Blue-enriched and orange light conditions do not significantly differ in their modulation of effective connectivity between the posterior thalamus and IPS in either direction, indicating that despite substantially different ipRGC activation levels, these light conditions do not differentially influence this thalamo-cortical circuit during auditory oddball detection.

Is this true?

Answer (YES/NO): NO